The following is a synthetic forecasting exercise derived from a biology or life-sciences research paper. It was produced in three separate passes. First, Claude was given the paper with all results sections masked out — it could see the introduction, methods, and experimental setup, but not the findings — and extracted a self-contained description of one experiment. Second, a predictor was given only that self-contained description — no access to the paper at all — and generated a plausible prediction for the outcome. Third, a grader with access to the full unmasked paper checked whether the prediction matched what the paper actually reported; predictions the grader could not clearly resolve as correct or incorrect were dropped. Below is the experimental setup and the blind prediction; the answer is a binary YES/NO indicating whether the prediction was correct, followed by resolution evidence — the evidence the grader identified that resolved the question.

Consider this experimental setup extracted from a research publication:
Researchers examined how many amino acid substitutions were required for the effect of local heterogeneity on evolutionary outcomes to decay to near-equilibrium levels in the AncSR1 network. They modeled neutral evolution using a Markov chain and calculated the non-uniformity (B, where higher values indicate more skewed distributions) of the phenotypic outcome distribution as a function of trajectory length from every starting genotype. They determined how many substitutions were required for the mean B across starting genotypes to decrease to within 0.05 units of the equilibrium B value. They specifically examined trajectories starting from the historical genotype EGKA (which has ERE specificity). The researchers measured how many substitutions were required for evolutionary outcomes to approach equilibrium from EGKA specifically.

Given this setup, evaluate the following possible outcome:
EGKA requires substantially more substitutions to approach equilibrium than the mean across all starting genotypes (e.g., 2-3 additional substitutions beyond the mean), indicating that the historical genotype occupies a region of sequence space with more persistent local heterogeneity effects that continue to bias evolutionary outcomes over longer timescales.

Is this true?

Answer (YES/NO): NO